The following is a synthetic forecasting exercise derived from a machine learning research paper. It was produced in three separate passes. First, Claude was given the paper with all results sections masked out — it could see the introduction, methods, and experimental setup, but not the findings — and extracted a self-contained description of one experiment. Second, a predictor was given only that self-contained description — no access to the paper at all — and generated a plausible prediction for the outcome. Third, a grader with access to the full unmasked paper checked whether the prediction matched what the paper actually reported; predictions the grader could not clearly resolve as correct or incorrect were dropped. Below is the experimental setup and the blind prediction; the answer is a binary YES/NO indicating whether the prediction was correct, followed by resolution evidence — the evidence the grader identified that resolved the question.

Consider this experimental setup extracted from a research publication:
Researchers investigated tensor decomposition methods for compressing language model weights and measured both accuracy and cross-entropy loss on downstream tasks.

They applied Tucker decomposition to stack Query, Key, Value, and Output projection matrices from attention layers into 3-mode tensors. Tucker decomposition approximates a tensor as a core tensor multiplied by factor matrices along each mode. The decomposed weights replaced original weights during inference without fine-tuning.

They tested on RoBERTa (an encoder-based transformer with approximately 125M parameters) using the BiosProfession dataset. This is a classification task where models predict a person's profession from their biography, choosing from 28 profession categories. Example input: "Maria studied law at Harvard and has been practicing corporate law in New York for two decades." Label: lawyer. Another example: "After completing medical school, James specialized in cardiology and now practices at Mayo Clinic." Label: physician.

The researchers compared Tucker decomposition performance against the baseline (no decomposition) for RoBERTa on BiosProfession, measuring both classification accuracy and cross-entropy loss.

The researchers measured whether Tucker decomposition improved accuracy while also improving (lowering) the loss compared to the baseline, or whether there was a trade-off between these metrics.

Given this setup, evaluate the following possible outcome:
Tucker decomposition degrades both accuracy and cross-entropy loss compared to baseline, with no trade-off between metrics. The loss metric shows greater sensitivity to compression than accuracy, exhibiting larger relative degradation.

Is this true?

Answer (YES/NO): NO